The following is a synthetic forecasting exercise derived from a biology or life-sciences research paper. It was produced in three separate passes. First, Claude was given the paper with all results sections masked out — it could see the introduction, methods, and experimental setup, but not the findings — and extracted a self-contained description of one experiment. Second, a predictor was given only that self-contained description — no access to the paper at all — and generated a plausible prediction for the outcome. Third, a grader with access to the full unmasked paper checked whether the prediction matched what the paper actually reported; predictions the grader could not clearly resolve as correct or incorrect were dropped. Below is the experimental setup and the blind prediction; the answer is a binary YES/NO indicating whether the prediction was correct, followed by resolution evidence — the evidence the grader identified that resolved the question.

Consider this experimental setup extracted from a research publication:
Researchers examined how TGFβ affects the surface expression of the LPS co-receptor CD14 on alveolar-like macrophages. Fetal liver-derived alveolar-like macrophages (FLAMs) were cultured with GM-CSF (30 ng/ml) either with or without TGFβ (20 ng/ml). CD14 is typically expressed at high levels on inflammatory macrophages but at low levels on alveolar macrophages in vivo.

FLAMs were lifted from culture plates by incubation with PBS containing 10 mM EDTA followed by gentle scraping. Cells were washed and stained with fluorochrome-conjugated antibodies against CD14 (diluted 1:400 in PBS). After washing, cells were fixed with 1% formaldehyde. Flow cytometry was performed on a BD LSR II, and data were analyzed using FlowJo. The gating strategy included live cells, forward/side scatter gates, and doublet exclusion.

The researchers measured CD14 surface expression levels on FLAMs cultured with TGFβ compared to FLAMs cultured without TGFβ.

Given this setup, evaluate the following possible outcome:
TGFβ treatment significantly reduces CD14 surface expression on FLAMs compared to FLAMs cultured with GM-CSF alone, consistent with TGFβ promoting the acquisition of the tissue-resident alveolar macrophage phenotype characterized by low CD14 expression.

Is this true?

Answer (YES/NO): YES